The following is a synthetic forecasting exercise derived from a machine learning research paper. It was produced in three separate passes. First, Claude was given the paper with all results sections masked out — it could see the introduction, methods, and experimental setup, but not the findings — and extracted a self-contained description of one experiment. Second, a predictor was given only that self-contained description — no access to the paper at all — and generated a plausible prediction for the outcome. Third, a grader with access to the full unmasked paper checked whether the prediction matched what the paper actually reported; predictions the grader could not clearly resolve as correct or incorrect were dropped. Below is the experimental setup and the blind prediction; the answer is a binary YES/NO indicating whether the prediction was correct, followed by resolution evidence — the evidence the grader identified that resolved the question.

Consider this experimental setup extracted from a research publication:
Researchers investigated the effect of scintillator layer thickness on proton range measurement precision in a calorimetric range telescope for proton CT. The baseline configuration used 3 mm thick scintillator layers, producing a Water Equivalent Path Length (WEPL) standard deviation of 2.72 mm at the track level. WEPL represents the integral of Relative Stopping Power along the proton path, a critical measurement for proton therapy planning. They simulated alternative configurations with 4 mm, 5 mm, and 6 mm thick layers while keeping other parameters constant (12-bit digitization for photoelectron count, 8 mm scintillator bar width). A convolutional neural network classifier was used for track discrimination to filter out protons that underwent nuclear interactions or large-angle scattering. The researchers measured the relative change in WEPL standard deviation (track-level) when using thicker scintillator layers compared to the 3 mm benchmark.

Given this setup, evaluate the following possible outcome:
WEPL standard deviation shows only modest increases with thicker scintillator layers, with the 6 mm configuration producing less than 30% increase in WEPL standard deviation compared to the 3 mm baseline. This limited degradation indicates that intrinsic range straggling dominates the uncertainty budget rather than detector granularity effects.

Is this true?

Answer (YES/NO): YES